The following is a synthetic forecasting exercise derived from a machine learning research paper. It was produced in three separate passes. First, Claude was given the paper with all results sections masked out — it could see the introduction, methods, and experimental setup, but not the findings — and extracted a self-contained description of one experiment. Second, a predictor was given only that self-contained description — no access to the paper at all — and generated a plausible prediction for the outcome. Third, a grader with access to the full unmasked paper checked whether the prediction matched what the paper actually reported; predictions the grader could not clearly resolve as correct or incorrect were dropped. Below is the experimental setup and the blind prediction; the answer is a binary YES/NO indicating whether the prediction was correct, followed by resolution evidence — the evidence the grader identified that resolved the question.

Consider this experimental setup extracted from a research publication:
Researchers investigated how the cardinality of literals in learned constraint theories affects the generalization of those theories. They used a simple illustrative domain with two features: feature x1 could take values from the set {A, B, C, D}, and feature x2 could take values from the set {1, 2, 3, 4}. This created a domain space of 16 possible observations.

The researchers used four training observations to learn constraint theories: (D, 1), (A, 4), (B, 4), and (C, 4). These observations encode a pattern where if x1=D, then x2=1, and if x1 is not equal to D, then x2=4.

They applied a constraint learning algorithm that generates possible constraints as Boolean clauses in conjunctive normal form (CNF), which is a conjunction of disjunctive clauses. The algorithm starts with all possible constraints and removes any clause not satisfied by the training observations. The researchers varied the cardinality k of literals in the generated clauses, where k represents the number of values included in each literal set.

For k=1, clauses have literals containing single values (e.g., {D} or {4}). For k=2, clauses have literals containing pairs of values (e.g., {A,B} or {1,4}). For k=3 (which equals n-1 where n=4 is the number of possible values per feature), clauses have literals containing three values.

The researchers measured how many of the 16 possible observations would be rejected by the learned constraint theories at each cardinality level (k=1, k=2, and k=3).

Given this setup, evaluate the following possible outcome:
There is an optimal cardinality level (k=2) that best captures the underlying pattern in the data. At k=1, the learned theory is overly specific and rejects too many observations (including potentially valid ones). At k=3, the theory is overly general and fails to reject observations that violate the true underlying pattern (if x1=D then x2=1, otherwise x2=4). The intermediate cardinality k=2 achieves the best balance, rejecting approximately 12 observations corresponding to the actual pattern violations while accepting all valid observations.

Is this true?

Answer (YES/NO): NO